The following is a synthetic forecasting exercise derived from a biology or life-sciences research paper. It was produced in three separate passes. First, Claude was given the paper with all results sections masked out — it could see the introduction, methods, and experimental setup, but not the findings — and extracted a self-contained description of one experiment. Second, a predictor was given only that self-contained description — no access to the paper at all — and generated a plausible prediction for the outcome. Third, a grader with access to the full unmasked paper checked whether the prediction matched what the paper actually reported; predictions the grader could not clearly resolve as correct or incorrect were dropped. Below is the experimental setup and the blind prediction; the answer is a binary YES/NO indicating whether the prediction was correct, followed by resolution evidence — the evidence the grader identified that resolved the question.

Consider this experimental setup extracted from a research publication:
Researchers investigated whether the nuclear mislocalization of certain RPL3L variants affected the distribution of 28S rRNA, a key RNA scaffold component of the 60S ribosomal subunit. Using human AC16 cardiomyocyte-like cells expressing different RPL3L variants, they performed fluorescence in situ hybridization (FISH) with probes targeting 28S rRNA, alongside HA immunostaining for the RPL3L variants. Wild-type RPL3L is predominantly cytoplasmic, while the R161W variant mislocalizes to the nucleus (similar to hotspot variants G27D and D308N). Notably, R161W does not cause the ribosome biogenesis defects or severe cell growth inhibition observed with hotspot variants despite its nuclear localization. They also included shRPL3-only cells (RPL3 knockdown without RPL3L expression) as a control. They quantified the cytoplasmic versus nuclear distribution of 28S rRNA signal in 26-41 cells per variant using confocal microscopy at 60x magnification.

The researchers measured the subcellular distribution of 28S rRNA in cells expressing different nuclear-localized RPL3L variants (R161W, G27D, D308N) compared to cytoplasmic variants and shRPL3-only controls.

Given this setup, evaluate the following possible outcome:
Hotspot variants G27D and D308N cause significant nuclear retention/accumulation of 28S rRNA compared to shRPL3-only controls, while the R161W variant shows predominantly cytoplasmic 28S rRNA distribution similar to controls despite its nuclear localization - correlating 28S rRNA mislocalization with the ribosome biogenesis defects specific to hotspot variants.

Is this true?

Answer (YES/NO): YES